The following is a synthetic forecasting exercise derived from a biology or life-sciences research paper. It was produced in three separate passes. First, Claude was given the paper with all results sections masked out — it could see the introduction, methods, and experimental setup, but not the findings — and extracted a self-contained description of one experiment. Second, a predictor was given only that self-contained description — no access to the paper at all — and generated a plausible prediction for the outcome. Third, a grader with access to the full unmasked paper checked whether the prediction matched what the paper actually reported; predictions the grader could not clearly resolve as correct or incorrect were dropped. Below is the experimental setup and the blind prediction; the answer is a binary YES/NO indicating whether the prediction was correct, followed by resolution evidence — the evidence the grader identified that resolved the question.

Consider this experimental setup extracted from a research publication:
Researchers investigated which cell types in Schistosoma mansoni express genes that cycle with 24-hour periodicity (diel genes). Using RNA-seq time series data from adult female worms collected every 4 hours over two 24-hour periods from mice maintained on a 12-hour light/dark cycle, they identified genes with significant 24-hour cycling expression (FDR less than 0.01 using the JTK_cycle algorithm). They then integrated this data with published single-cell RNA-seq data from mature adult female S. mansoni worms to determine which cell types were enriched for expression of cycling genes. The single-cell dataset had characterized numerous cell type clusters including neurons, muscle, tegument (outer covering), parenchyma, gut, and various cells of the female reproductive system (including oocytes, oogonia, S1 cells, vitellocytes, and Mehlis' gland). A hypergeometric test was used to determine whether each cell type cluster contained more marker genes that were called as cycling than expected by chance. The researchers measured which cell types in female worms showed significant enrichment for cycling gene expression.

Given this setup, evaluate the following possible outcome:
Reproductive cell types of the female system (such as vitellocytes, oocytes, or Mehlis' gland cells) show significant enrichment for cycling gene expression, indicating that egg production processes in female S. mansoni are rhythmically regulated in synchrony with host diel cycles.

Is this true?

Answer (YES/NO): YES